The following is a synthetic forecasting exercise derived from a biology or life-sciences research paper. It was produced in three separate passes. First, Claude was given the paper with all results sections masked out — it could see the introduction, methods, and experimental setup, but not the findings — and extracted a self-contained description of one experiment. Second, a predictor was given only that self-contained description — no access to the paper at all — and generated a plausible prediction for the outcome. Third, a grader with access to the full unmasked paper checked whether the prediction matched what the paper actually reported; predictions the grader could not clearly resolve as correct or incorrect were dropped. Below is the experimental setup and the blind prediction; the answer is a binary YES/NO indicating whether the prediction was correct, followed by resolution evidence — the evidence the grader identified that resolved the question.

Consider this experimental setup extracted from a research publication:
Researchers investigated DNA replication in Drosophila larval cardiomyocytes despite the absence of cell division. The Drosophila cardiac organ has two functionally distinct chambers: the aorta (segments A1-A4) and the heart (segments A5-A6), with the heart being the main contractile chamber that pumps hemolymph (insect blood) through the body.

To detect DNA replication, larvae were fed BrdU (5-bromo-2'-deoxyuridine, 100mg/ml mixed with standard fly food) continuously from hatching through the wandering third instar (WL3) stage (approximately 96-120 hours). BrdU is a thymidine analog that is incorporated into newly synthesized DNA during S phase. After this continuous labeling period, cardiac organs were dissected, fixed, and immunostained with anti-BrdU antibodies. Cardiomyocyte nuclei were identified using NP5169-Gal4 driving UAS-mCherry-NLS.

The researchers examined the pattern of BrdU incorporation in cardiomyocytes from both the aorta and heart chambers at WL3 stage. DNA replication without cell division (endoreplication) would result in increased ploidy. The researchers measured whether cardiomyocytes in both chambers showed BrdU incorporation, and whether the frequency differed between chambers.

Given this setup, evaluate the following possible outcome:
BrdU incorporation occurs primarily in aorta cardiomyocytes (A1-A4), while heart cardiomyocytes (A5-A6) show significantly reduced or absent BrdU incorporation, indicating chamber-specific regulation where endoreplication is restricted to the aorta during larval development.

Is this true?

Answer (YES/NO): NO